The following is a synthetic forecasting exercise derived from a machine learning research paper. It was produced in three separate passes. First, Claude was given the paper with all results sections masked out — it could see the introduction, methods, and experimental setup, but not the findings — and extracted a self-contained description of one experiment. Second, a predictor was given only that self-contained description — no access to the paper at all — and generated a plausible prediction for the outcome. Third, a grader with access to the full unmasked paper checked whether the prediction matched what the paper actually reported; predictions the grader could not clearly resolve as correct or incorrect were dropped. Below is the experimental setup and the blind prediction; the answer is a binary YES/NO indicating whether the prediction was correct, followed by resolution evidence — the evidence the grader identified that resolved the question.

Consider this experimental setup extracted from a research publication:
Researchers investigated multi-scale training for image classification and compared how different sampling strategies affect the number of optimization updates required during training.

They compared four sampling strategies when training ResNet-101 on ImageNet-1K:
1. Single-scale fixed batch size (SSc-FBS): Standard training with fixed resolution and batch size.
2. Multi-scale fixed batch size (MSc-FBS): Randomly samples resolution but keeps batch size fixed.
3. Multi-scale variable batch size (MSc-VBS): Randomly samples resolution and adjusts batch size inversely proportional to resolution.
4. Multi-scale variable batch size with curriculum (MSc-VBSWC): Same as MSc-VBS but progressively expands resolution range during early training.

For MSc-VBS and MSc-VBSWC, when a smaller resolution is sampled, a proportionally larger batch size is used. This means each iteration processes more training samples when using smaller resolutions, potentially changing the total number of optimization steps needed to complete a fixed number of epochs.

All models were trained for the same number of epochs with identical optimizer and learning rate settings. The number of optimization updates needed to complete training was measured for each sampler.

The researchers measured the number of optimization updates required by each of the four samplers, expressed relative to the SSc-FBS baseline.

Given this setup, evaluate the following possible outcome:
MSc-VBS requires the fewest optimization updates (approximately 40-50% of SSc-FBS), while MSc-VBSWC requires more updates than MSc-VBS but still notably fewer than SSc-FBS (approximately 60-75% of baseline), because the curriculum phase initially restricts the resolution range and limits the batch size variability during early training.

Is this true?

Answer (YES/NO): NO